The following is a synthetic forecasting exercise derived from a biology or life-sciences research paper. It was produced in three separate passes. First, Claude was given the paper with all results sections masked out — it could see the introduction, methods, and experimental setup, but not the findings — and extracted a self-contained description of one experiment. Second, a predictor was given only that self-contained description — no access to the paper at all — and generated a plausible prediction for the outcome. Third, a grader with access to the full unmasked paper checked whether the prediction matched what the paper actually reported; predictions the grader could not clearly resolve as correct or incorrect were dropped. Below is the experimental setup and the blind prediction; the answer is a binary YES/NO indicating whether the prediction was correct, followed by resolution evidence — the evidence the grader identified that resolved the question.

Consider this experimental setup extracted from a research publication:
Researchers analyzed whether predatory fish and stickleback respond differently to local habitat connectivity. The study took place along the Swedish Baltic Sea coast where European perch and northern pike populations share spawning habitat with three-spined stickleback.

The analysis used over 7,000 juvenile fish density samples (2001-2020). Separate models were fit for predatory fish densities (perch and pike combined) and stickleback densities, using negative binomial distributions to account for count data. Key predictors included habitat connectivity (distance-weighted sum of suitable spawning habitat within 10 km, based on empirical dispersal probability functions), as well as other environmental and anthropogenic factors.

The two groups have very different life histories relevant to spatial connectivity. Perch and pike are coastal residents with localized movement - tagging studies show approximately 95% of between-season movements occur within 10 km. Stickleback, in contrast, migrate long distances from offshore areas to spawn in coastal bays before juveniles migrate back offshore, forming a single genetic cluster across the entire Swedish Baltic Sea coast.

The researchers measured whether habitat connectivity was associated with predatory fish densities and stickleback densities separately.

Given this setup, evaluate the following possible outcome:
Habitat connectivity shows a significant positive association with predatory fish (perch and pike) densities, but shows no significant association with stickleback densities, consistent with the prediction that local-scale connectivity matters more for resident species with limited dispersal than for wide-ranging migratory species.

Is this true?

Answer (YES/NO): YES